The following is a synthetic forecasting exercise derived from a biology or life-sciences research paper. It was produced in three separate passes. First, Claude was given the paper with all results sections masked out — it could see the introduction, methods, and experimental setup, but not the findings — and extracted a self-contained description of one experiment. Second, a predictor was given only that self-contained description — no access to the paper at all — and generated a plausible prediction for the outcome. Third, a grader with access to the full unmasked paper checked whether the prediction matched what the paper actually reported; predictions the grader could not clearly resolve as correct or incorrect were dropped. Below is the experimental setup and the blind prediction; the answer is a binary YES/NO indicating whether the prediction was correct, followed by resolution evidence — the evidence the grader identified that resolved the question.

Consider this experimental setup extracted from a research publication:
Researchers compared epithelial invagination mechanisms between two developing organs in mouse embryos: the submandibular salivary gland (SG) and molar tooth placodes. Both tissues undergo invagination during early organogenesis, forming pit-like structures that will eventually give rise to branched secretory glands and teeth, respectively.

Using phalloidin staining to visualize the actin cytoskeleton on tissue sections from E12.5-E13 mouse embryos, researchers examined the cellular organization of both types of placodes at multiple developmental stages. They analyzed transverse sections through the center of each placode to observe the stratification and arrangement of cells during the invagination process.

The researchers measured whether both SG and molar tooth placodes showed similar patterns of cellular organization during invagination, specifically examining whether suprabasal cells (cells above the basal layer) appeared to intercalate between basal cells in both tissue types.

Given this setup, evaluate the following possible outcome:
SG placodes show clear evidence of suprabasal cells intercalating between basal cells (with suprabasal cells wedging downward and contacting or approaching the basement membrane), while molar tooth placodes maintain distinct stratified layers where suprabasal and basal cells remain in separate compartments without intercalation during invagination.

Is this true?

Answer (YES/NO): NO